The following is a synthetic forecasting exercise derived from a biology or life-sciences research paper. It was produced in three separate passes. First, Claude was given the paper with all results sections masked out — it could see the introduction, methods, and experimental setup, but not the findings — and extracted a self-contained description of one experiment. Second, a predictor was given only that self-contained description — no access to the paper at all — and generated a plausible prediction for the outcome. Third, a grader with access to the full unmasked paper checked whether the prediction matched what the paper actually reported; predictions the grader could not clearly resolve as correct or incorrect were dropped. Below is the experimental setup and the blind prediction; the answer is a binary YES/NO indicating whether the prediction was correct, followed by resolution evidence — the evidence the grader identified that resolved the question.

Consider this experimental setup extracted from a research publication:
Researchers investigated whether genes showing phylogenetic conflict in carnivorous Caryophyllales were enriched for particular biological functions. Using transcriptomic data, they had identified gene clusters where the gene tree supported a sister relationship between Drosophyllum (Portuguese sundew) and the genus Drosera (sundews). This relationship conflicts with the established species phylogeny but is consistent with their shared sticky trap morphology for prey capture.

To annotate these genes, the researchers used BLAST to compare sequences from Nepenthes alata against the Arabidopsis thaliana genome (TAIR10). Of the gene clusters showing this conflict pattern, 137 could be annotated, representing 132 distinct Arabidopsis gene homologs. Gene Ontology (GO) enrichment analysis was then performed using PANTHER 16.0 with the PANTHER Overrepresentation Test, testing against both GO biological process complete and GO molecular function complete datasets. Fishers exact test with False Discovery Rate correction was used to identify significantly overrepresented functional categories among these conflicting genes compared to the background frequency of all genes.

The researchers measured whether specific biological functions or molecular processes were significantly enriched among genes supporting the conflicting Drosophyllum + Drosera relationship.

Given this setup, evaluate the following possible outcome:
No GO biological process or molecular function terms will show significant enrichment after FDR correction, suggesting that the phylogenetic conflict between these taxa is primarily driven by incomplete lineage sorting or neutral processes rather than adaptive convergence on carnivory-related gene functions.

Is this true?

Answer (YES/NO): NO